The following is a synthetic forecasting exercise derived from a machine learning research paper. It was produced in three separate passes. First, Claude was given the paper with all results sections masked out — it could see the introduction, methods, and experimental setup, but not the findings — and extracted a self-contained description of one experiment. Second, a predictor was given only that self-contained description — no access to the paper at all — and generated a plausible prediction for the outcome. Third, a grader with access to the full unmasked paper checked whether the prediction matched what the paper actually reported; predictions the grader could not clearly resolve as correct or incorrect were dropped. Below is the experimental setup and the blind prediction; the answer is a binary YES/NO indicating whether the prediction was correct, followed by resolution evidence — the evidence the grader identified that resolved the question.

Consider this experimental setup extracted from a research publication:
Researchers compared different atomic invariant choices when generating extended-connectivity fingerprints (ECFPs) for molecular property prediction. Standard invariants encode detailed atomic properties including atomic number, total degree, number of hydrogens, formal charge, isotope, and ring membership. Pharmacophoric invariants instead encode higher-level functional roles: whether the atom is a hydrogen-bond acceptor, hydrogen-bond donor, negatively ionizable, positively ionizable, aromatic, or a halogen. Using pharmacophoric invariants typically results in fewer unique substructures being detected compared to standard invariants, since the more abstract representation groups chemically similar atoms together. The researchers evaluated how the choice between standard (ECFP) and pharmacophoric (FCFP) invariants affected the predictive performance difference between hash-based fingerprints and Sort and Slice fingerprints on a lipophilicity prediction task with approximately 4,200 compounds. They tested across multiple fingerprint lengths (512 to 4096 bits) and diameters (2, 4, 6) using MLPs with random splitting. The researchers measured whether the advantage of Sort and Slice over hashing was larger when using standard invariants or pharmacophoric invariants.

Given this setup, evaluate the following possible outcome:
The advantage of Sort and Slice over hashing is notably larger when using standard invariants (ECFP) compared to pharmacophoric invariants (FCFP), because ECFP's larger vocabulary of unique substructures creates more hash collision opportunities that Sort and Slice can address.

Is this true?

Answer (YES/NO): YES